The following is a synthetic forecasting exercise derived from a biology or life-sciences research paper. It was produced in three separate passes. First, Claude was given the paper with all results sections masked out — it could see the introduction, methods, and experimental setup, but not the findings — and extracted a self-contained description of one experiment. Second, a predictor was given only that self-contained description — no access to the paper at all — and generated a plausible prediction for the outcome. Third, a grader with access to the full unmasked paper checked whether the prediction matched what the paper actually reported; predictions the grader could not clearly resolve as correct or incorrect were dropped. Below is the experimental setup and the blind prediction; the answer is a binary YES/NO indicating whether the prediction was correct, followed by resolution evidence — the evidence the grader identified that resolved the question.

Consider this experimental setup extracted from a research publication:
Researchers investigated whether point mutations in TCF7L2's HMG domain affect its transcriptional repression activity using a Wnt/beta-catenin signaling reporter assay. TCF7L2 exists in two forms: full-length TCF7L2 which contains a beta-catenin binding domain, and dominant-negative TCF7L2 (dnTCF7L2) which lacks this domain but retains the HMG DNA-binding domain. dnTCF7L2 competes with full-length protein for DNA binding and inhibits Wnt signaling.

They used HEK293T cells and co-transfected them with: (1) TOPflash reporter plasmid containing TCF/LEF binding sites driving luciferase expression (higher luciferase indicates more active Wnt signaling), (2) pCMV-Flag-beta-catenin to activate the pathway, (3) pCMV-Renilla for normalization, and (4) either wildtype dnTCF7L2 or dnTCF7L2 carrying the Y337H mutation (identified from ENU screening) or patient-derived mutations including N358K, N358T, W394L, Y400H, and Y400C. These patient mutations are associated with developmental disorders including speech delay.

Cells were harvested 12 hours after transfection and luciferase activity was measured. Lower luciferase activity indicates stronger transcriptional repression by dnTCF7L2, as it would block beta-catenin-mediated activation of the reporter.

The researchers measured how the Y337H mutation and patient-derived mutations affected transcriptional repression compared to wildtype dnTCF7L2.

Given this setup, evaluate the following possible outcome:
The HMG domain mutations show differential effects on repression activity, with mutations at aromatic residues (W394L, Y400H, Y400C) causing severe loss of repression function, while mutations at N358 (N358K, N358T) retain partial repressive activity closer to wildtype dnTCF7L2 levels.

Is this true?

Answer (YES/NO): NO